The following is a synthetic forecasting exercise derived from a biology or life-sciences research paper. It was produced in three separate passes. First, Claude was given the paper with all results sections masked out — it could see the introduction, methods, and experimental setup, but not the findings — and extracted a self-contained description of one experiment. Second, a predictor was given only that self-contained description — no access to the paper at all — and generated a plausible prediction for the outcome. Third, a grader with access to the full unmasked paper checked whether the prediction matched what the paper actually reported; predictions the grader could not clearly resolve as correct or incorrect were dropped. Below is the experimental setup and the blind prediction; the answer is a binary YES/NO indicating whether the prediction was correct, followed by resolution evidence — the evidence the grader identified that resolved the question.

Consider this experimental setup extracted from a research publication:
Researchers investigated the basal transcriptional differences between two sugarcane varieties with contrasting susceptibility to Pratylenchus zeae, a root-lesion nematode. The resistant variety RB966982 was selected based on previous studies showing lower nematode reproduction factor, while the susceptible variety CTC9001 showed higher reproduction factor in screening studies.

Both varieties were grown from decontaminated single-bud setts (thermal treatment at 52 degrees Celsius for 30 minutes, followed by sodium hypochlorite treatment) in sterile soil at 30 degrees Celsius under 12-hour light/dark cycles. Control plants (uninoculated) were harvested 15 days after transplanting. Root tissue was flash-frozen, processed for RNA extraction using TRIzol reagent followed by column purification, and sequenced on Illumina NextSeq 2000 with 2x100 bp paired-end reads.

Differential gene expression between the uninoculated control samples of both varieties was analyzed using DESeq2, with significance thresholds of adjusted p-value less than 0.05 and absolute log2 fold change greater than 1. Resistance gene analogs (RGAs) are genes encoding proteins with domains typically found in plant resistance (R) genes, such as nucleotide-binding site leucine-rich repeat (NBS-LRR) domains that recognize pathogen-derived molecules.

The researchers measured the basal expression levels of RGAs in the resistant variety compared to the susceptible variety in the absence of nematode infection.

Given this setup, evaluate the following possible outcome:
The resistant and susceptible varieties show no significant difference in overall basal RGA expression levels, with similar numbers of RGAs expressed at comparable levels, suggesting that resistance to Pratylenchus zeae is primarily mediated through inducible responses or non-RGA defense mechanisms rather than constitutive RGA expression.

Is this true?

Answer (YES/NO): NO